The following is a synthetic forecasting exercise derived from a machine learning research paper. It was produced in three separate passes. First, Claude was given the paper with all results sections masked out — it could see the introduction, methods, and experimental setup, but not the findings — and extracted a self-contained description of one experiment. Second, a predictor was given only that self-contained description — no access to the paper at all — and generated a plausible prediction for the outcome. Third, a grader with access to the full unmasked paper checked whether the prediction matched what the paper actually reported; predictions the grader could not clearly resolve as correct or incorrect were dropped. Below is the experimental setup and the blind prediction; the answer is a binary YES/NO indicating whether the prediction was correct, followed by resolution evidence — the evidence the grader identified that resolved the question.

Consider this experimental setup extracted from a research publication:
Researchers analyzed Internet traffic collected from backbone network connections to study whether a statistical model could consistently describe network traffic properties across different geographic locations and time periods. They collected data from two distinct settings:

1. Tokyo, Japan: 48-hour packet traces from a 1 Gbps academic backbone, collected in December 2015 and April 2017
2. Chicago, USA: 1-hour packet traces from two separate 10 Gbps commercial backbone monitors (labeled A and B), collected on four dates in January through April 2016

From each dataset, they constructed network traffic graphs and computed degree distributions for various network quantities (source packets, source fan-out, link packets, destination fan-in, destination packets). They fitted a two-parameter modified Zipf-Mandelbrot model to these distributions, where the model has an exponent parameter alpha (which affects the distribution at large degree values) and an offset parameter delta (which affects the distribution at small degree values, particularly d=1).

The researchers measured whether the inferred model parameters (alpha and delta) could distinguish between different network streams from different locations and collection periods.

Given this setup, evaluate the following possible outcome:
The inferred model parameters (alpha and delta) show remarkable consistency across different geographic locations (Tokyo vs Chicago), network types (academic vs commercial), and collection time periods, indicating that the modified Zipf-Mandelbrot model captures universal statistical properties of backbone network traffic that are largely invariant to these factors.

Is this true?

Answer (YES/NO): NO